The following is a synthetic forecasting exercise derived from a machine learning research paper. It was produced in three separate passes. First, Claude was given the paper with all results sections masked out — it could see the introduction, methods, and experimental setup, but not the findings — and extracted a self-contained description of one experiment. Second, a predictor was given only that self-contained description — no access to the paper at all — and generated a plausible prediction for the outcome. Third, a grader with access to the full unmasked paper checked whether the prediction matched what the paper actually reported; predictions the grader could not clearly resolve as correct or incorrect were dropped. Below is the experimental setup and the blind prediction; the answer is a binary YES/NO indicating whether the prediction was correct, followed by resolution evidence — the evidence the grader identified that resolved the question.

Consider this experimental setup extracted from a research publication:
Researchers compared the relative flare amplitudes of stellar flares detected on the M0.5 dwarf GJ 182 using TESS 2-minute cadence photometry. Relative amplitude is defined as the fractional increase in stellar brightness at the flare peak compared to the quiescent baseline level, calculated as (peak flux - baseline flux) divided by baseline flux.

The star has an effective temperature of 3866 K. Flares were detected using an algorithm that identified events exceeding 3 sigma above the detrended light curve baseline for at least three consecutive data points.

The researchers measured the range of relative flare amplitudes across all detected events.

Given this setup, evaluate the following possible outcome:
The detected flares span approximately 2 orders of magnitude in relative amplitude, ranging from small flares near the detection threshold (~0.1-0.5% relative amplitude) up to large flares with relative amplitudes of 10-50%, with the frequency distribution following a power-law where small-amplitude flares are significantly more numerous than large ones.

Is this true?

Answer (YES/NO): NO